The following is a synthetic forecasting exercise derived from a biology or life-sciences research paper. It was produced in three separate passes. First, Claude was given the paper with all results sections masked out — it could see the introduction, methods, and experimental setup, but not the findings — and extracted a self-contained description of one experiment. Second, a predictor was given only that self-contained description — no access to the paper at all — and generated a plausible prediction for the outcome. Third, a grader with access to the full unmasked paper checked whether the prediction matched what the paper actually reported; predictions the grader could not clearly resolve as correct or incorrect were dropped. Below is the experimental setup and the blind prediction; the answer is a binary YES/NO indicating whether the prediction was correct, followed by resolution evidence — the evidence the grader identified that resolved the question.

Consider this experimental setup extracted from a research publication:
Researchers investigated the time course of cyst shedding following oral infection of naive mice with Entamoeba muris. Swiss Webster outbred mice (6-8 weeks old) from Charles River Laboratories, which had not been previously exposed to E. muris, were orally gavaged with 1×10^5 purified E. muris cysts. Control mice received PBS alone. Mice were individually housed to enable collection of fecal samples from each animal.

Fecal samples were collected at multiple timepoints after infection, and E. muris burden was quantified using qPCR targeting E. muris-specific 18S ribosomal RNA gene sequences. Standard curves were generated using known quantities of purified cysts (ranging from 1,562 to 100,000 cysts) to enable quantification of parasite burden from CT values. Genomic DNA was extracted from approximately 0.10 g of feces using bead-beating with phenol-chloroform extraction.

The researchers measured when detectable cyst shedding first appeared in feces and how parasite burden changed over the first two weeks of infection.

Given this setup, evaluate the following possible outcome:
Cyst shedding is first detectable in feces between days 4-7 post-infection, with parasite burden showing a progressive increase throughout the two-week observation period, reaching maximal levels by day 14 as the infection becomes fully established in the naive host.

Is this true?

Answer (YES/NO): NO